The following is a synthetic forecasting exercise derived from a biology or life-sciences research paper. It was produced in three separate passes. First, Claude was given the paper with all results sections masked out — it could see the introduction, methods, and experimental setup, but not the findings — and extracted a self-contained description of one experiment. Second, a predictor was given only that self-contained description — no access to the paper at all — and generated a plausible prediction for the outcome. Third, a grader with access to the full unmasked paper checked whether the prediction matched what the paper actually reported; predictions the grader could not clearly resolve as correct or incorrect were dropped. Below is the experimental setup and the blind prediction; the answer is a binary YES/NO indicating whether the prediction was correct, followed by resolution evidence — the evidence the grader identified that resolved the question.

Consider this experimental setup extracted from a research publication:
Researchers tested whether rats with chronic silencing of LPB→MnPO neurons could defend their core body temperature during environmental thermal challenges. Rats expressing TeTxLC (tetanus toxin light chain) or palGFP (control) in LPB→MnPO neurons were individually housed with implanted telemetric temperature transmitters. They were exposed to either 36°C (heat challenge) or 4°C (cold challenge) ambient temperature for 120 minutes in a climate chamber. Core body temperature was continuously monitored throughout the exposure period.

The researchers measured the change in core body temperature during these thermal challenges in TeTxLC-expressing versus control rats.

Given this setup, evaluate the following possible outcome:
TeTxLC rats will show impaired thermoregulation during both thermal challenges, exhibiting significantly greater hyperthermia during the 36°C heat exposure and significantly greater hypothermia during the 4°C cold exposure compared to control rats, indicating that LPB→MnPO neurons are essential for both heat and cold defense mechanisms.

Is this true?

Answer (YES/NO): YES